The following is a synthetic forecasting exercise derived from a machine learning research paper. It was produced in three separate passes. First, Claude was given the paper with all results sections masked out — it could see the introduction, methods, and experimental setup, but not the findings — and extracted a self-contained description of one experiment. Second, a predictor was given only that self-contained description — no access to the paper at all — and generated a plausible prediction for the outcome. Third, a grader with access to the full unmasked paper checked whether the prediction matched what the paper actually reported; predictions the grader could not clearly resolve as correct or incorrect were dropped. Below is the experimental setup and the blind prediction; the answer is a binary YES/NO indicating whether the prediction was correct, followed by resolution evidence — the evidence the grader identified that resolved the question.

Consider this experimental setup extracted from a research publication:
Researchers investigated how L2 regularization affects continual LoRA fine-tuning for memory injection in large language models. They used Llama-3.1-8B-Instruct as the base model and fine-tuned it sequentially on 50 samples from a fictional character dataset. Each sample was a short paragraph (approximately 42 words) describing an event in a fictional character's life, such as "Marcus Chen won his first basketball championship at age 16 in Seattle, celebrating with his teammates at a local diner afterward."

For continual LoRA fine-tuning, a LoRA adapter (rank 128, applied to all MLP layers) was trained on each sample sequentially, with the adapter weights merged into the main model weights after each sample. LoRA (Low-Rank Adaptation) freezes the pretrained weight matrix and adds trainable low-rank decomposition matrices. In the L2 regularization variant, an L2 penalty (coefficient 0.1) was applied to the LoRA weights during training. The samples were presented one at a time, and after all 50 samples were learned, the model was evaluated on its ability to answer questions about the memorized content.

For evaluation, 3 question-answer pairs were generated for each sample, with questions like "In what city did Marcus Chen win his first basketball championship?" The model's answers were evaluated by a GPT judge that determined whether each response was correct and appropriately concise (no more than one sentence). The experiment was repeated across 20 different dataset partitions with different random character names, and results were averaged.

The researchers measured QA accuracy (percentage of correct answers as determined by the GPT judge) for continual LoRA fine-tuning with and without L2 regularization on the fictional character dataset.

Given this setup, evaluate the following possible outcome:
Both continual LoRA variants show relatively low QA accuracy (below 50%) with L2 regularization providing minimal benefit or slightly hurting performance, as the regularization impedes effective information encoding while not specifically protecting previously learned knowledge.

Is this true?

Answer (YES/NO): NO